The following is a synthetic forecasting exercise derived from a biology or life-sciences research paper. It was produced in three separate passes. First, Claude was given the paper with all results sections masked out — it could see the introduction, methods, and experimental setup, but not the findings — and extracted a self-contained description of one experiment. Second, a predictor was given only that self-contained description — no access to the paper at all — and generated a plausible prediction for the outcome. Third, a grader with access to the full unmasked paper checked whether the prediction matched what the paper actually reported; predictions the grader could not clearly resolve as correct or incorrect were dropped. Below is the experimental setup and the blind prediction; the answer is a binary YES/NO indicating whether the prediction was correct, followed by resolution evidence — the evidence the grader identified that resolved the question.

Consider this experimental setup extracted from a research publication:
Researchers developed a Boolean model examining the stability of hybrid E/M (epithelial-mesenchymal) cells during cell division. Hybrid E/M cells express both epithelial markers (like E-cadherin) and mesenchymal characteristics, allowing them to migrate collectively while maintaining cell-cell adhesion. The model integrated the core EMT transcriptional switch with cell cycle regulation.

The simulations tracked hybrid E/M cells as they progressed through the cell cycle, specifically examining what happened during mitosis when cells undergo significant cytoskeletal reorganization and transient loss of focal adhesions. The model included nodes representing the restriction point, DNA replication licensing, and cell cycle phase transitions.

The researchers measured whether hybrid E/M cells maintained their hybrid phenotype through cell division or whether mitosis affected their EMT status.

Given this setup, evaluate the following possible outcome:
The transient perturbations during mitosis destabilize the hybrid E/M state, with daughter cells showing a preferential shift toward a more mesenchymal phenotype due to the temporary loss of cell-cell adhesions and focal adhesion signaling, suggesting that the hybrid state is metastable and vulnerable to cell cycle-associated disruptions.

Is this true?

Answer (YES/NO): NO